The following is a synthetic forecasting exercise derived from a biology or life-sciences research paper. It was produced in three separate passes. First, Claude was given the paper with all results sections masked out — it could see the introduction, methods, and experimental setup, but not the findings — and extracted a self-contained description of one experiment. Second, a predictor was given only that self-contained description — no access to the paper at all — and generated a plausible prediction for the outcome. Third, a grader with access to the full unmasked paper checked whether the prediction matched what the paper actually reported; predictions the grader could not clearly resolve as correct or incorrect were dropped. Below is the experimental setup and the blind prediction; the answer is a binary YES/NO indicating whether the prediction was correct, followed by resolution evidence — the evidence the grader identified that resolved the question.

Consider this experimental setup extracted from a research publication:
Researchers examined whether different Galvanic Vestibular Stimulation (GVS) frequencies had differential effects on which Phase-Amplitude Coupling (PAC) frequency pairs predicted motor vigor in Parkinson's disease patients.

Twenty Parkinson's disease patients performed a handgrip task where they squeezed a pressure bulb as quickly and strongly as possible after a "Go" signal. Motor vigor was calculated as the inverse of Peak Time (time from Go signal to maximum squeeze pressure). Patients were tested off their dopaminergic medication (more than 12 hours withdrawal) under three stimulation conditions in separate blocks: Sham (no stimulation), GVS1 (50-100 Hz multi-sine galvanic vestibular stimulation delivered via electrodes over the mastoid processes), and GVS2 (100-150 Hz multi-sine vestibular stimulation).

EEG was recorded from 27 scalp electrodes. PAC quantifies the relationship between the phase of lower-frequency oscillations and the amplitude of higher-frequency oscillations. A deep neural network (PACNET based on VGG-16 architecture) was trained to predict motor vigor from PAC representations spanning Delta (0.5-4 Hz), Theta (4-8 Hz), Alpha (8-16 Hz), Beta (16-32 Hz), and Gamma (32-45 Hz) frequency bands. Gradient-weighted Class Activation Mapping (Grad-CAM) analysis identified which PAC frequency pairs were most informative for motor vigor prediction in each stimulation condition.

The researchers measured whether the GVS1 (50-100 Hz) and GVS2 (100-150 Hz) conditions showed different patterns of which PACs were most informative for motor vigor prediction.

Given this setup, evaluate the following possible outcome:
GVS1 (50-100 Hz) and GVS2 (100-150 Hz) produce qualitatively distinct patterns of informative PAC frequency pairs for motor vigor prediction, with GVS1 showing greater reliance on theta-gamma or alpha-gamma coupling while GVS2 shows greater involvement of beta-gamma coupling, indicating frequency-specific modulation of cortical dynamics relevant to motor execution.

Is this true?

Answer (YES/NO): NO